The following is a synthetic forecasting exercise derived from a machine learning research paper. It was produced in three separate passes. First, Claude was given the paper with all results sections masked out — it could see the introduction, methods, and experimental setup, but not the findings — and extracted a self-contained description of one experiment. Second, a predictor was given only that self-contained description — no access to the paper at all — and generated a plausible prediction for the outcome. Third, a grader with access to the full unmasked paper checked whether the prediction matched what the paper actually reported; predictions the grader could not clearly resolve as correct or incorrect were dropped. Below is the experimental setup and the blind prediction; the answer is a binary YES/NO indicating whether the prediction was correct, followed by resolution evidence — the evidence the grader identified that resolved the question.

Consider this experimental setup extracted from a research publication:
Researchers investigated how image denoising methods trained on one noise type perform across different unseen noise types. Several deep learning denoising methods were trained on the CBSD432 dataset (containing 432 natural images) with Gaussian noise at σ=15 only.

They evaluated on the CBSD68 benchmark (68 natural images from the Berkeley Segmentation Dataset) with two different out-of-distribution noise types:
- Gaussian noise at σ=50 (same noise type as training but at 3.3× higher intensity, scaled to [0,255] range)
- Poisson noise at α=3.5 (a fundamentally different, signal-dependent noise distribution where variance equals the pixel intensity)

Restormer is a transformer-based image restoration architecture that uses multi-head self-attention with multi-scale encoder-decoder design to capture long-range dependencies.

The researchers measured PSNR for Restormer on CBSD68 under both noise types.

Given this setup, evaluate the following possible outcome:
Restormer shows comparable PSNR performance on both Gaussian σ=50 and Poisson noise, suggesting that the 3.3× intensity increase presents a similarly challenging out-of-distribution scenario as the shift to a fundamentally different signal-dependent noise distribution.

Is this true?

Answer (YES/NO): NO